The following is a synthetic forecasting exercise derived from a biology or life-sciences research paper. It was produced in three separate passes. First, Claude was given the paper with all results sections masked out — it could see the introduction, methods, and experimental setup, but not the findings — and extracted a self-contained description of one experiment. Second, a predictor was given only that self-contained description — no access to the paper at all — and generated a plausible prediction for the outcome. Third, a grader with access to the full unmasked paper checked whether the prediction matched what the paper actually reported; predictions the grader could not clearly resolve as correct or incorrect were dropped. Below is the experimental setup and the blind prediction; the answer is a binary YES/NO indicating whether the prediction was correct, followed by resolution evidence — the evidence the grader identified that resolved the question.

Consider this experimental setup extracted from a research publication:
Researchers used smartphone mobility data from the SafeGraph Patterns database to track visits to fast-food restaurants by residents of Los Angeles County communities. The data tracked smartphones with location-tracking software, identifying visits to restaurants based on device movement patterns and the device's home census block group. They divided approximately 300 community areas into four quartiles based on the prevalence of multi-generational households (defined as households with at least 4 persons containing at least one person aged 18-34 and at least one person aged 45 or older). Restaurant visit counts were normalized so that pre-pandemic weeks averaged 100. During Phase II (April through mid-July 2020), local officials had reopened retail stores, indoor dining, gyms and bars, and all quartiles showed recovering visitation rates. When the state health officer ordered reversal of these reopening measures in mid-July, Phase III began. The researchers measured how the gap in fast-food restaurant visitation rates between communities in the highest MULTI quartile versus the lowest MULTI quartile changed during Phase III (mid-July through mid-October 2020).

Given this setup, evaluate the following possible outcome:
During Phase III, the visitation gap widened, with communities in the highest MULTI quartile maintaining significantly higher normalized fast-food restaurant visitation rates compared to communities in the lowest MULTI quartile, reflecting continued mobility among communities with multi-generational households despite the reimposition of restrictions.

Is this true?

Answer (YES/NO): NO